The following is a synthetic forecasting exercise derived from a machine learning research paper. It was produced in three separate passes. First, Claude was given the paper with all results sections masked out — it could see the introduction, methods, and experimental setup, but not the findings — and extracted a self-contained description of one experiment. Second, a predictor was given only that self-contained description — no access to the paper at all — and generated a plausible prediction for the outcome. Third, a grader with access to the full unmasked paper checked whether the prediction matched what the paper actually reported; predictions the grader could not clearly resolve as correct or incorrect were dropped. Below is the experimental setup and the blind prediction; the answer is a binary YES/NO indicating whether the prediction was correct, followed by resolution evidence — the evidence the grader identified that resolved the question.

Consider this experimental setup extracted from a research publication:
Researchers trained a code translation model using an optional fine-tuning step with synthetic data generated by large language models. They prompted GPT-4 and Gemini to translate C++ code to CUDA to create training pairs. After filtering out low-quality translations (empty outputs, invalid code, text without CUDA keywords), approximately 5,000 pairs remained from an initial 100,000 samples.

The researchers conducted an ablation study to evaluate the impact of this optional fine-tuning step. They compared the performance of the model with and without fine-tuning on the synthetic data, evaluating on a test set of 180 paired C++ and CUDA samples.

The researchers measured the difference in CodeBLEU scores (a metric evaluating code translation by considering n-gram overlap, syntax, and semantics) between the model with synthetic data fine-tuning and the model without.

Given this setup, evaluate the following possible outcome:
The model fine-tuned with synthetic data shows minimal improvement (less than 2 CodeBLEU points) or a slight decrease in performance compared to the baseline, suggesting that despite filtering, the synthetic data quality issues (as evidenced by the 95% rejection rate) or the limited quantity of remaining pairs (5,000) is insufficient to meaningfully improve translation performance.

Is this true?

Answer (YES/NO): NO